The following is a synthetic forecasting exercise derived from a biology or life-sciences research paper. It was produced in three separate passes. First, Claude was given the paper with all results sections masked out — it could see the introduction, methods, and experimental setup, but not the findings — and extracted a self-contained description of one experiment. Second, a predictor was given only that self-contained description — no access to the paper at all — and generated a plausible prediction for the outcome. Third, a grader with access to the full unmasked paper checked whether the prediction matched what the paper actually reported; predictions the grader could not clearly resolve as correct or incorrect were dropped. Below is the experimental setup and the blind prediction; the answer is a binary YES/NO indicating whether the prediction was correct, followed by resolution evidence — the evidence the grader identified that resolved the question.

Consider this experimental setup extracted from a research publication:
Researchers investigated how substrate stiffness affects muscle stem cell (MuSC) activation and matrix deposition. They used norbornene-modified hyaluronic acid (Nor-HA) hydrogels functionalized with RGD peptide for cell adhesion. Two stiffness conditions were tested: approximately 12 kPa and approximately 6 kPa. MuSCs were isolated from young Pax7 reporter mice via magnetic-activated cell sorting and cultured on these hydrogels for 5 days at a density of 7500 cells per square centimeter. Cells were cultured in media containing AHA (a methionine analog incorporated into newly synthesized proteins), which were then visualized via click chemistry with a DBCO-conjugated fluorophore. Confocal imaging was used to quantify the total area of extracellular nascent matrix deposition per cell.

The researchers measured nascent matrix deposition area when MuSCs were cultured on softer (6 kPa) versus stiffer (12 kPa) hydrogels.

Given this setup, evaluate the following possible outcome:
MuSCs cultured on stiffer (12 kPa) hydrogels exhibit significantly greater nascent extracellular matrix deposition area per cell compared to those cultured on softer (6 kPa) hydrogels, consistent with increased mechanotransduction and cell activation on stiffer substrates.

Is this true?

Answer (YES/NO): NO